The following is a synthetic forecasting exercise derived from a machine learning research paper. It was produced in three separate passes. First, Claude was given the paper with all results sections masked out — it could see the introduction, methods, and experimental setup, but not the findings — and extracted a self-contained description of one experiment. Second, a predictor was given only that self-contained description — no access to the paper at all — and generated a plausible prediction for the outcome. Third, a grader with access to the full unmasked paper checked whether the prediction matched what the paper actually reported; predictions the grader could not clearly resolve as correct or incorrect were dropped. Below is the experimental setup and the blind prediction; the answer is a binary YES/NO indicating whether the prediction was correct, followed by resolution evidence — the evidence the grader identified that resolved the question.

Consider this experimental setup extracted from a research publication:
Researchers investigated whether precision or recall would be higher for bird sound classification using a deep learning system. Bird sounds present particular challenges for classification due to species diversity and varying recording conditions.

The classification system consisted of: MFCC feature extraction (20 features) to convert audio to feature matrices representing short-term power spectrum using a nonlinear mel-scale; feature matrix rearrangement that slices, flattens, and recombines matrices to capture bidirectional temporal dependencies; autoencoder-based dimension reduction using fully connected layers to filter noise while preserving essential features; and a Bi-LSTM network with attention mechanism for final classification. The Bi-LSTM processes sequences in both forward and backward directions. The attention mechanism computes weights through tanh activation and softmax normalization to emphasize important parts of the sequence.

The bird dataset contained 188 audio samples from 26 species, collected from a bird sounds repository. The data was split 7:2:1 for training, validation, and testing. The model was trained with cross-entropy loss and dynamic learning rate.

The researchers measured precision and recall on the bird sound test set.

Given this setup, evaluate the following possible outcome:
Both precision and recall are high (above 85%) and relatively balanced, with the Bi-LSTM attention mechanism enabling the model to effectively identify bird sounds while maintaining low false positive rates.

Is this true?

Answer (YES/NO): NO